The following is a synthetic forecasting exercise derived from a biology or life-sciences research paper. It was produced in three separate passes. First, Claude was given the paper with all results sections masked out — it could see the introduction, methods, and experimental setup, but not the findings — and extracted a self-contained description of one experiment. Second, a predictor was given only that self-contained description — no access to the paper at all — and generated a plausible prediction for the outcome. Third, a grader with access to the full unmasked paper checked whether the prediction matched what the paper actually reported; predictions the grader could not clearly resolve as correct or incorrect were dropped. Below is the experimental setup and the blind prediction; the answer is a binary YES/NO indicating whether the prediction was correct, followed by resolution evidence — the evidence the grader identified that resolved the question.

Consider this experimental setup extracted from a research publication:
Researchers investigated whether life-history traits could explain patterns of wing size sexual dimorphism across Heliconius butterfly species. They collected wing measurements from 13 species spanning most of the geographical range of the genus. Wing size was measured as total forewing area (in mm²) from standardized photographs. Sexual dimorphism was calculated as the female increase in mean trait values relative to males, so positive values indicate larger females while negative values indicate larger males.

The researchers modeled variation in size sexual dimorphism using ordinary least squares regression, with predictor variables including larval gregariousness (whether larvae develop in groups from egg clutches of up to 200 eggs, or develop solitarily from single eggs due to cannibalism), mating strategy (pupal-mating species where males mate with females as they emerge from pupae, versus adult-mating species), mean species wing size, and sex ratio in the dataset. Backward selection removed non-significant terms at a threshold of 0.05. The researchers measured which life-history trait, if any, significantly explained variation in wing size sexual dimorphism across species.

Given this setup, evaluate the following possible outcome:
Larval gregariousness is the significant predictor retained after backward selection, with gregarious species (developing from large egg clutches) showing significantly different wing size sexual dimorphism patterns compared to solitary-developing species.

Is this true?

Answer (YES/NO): YES